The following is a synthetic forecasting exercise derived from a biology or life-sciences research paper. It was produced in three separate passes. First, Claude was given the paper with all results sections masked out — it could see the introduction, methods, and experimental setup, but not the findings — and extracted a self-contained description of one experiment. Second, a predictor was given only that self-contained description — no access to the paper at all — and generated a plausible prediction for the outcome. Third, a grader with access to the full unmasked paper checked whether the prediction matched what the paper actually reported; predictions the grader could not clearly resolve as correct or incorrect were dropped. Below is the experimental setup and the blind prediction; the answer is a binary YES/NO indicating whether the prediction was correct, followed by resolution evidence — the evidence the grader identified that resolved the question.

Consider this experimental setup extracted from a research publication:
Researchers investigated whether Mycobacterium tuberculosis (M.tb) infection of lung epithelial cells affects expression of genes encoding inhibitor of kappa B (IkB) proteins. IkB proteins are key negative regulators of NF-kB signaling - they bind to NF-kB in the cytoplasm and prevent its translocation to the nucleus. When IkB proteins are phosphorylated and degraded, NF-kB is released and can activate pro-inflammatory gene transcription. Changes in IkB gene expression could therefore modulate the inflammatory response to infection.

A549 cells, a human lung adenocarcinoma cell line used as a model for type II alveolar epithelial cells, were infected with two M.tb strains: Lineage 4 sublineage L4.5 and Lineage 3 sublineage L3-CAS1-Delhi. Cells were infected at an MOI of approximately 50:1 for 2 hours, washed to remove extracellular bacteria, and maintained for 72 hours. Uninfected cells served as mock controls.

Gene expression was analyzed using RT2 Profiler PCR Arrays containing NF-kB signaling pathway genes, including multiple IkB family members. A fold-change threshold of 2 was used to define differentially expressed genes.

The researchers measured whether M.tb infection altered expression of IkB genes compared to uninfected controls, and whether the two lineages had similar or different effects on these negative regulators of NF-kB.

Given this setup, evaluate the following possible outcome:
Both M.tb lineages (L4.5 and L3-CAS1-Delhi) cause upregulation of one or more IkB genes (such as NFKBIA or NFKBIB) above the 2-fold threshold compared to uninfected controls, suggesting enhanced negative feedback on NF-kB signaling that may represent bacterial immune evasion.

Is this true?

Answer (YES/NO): NO